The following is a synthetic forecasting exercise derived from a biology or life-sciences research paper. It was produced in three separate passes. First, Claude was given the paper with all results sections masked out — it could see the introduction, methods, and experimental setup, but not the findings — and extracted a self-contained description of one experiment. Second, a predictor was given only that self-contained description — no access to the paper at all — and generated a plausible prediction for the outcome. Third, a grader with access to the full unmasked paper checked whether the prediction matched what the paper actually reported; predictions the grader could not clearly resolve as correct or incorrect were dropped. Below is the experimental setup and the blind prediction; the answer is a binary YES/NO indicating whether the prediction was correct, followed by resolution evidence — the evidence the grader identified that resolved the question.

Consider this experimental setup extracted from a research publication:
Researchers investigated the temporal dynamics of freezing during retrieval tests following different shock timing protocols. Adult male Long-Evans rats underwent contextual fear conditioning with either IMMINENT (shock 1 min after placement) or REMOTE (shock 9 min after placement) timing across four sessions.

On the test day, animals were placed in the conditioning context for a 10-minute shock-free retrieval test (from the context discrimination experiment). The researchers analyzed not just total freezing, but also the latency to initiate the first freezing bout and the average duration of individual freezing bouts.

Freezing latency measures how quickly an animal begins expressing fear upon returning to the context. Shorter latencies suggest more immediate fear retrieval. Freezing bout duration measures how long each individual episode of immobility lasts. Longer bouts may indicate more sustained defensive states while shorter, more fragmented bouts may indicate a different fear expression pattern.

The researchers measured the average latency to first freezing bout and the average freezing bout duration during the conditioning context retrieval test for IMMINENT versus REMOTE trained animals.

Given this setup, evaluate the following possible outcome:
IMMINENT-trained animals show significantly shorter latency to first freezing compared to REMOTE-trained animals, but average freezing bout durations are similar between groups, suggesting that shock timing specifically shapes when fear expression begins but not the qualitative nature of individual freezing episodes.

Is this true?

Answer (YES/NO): YES